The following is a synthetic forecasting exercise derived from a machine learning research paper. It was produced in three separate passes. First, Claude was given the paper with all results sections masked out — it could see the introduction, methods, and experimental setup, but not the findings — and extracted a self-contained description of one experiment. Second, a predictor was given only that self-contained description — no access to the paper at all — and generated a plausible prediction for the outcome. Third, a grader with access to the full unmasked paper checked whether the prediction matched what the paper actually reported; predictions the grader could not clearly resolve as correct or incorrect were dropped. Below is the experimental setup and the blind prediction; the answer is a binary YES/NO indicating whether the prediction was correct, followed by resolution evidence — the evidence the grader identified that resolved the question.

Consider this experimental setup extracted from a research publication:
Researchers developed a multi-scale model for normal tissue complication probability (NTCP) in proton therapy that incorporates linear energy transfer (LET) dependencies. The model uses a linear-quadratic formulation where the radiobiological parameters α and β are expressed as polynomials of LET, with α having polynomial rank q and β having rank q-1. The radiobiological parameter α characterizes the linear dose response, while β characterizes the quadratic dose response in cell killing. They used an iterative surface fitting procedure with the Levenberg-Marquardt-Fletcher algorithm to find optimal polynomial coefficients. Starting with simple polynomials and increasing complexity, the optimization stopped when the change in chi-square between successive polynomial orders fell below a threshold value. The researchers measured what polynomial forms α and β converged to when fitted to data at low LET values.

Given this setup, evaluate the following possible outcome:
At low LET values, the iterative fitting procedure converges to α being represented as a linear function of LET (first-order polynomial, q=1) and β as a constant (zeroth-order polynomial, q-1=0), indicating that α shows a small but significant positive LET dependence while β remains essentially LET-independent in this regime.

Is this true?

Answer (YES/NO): YES